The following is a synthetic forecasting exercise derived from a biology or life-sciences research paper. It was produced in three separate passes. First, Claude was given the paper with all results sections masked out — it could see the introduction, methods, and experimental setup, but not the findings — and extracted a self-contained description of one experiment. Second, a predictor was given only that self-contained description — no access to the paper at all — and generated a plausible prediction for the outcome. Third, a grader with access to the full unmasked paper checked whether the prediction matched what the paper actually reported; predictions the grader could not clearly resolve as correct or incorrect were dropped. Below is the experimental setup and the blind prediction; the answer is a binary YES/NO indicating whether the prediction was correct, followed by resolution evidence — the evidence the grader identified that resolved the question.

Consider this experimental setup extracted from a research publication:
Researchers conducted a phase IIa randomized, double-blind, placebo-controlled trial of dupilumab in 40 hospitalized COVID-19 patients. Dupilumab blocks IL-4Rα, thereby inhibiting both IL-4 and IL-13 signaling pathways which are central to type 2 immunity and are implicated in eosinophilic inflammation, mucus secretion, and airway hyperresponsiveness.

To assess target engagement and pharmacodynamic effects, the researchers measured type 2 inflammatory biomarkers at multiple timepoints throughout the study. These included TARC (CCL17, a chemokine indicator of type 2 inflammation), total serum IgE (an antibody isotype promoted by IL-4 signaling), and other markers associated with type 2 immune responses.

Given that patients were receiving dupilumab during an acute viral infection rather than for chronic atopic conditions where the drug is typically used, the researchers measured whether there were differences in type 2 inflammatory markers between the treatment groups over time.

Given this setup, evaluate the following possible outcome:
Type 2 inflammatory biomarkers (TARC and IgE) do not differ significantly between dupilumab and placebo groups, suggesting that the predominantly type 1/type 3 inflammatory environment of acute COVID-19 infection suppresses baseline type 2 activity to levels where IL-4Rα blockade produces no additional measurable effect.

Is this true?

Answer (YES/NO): NO